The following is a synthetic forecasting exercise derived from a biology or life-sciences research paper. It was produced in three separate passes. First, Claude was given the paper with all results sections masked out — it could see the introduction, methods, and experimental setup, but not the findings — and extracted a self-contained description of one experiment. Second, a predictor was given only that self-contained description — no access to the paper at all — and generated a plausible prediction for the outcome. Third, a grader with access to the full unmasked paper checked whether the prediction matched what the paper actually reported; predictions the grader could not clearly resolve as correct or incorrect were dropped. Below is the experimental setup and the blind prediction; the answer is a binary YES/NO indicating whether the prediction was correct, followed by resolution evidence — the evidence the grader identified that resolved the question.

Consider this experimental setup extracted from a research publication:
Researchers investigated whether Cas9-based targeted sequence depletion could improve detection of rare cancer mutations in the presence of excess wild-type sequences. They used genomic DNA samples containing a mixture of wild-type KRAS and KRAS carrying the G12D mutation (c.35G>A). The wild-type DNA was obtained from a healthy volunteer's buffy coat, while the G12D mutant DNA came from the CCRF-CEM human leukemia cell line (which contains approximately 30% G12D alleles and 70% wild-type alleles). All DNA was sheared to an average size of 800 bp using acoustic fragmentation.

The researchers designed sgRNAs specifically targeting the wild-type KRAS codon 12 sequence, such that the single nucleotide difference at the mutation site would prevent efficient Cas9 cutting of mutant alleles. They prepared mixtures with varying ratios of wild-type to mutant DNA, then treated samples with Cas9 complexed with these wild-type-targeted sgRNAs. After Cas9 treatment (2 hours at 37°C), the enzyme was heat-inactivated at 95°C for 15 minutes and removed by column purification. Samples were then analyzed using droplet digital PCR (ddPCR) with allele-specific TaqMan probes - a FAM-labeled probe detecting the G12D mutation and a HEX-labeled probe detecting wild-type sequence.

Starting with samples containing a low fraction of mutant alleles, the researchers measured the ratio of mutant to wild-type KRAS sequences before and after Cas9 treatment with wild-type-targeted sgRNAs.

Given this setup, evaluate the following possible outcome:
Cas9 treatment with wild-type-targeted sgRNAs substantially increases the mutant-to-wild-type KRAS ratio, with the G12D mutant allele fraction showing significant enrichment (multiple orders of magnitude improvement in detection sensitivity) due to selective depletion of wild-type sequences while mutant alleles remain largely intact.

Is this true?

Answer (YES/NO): NO